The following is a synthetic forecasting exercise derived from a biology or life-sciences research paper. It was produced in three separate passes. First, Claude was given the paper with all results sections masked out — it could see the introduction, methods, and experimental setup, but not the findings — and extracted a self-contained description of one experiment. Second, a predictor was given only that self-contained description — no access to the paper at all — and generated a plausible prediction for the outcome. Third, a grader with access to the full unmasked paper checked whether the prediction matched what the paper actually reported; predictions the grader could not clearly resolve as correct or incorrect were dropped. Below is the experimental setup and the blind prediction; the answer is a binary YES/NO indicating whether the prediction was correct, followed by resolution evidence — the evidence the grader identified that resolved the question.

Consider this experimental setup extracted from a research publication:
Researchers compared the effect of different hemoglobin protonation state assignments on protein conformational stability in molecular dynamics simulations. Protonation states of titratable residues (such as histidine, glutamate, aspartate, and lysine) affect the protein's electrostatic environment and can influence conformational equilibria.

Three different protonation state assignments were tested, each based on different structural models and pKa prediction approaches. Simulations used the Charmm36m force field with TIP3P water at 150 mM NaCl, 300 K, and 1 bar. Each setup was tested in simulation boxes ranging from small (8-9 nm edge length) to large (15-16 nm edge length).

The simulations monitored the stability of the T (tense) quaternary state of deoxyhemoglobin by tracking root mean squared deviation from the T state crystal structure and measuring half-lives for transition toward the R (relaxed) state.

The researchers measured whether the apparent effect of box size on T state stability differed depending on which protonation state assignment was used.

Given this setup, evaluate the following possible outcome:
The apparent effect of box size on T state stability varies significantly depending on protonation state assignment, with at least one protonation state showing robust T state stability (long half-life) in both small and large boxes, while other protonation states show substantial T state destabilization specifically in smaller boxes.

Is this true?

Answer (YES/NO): NO